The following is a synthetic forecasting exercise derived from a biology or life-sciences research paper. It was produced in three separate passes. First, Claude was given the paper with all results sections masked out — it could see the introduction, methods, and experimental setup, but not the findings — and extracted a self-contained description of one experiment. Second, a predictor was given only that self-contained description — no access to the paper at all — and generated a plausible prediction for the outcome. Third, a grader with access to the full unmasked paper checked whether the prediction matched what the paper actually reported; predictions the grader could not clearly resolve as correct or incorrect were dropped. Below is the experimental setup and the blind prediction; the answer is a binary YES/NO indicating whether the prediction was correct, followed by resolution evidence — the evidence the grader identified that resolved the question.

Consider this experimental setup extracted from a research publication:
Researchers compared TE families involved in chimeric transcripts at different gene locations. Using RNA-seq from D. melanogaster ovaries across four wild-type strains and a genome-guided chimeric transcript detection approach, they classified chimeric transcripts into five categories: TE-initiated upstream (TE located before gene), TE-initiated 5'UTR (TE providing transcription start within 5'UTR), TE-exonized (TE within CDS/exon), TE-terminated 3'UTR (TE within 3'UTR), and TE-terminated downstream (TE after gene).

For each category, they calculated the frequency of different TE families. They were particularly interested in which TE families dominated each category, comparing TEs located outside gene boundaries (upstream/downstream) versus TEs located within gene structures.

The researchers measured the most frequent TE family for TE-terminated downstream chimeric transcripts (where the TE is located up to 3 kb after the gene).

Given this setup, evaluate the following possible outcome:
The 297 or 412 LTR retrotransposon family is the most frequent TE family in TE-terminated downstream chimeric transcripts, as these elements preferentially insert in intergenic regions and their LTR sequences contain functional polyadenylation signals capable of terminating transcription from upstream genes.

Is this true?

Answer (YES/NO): NO